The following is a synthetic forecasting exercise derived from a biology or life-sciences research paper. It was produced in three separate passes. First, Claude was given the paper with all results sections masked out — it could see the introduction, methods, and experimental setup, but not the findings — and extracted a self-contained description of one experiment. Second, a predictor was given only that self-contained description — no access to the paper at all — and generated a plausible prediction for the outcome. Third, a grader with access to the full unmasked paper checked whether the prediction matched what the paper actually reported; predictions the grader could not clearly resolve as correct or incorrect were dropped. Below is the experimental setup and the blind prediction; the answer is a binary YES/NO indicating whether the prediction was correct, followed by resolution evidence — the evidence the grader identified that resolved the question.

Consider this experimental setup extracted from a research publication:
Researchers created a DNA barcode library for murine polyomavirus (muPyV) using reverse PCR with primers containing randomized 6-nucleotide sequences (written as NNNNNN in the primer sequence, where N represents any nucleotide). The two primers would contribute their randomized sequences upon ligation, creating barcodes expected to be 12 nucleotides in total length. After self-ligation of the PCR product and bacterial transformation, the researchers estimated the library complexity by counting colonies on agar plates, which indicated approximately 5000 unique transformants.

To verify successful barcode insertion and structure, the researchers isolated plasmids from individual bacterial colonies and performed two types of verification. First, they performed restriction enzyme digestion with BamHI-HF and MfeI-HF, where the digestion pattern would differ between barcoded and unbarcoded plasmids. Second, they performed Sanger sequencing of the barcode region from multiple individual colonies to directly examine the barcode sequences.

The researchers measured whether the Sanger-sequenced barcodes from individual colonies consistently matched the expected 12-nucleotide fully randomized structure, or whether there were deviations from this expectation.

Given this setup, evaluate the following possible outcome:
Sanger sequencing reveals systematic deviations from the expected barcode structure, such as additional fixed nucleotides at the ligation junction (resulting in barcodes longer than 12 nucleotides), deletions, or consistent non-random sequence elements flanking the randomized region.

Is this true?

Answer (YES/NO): NO